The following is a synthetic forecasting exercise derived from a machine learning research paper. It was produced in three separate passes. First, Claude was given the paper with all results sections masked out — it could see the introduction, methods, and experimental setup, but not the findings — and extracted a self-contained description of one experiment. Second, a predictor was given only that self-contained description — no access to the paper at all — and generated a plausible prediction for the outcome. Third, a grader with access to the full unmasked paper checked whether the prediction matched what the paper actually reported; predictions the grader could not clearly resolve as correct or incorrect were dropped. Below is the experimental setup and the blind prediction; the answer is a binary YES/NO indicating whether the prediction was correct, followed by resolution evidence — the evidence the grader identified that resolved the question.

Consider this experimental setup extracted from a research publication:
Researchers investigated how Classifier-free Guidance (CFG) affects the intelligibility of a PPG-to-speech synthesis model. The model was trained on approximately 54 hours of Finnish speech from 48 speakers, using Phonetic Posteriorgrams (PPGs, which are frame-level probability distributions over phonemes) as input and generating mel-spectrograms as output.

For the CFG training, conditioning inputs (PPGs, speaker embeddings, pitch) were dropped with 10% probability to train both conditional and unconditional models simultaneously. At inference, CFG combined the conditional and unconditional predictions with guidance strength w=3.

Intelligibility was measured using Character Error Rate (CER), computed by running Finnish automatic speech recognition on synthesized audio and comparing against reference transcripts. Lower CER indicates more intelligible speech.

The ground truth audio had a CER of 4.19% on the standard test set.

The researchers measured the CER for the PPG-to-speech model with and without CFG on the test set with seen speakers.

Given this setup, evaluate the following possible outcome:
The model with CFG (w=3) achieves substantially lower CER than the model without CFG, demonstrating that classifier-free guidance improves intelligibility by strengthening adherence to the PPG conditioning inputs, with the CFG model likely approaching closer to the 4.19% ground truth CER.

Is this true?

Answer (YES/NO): YES